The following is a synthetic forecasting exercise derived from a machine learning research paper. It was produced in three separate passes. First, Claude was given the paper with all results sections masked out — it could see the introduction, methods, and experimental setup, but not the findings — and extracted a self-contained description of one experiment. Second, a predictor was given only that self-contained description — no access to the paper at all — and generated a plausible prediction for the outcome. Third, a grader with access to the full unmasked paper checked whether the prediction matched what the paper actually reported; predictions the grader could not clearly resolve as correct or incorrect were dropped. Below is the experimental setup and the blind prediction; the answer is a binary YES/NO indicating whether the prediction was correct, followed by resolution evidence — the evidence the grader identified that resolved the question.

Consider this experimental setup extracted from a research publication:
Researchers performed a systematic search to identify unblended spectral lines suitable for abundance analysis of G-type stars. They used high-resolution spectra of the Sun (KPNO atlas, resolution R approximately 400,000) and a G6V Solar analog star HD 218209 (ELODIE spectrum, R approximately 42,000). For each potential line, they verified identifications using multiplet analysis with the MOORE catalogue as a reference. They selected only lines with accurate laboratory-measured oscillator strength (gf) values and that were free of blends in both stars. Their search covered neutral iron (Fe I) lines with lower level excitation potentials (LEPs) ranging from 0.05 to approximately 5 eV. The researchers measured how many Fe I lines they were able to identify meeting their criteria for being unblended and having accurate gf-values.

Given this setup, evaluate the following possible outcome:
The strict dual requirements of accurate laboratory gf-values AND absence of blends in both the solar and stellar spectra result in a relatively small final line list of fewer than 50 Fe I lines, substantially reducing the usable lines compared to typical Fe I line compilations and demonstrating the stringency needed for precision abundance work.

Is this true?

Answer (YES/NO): NO